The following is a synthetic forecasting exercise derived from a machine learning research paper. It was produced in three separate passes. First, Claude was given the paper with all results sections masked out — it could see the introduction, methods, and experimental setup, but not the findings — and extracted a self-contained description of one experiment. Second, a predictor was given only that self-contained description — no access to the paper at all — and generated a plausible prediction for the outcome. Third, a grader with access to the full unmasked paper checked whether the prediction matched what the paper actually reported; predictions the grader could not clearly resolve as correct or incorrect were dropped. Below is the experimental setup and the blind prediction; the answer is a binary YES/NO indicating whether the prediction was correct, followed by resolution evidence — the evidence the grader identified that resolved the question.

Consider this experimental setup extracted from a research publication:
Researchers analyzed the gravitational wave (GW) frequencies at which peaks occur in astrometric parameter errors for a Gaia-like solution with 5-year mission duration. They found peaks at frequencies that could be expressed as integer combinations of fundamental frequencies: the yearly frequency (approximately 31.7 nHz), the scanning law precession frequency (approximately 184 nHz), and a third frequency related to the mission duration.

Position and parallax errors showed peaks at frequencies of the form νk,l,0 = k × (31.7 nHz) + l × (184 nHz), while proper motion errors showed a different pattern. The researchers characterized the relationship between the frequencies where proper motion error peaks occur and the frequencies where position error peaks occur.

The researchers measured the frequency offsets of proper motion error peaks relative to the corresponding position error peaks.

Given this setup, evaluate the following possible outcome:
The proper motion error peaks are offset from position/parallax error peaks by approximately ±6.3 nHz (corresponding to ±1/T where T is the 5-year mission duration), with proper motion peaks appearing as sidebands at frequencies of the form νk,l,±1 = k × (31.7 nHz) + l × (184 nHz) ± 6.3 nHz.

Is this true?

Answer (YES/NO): NO